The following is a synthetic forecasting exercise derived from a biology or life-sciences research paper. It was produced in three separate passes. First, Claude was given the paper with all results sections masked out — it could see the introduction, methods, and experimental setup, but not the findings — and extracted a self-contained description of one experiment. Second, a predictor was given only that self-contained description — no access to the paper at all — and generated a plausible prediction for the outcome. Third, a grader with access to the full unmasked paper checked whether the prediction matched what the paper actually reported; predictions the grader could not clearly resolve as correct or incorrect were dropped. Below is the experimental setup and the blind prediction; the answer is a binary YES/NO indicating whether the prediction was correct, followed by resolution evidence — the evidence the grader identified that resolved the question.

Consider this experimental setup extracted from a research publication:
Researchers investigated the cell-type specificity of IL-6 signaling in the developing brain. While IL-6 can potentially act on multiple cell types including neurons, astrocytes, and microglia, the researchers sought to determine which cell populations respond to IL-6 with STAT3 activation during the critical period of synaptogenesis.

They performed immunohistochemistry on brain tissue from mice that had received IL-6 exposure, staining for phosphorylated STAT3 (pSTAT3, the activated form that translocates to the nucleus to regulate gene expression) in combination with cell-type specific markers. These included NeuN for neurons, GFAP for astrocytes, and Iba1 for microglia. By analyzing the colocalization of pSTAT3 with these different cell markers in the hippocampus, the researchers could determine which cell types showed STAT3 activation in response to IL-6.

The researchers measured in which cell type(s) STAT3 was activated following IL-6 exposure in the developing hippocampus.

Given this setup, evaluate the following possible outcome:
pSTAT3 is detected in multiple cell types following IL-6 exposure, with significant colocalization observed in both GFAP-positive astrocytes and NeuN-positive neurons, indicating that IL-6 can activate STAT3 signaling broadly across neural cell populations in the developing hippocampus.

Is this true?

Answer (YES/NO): NO